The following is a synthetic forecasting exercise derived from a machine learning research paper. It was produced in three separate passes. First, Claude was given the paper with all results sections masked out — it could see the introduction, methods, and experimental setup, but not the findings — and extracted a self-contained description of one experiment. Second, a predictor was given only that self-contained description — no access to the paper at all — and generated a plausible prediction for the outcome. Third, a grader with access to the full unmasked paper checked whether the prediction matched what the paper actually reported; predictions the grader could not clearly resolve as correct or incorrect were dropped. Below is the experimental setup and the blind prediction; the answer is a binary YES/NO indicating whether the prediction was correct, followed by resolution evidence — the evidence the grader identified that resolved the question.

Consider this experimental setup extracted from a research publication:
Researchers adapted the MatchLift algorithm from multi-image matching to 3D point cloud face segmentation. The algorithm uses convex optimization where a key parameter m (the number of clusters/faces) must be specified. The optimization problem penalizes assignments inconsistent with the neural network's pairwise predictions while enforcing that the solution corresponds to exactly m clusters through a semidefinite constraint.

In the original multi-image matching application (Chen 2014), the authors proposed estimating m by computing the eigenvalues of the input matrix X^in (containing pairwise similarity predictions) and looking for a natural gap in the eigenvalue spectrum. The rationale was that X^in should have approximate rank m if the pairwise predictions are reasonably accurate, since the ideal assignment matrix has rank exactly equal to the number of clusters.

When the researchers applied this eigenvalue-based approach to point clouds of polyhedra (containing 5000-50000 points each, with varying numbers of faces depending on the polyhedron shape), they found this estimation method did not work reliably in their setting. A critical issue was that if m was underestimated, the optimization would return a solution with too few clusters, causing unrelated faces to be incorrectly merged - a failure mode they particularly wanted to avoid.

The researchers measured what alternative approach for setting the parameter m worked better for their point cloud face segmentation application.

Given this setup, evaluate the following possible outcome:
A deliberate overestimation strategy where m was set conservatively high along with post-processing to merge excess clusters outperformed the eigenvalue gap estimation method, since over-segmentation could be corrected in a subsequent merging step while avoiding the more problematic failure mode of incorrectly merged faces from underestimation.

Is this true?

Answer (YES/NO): NO